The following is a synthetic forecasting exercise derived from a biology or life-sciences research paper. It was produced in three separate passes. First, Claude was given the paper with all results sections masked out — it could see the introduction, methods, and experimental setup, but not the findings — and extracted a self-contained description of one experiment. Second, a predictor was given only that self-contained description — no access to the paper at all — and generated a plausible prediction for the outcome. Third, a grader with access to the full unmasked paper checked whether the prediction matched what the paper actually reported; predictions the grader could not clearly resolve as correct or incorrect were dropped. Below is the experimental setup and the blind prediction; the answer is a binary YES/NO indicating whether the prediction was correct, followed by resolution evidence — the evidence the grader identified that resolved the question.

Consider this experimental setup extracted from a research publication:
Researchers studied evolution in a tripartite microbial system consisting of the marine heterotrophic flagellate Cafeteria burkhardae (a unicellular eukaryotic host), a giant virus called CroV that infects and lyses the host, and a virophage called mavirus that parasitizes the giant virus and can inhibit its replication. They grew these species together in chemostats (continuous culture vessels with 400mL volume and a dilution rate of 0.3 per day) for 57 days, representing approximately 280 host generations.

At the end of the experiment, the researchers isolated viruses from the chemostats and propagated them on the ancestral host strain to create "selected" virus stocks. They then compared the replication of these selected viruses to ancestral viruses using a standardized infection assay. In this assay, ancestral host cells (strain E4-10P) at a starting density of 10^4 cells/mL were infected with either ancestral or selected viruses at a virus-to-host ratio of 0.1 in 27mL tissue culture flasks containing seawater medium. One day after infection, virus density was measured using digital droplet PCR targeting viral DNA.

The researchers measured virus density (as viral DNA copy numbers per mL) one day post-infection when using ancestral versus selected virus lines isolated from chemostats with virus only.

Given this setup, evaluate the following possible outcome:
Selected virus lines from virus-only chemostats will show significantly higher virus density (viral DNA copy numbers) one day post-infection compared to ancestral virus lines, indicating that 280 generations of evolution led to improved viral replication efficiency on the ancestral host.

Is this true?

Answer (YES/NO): NO